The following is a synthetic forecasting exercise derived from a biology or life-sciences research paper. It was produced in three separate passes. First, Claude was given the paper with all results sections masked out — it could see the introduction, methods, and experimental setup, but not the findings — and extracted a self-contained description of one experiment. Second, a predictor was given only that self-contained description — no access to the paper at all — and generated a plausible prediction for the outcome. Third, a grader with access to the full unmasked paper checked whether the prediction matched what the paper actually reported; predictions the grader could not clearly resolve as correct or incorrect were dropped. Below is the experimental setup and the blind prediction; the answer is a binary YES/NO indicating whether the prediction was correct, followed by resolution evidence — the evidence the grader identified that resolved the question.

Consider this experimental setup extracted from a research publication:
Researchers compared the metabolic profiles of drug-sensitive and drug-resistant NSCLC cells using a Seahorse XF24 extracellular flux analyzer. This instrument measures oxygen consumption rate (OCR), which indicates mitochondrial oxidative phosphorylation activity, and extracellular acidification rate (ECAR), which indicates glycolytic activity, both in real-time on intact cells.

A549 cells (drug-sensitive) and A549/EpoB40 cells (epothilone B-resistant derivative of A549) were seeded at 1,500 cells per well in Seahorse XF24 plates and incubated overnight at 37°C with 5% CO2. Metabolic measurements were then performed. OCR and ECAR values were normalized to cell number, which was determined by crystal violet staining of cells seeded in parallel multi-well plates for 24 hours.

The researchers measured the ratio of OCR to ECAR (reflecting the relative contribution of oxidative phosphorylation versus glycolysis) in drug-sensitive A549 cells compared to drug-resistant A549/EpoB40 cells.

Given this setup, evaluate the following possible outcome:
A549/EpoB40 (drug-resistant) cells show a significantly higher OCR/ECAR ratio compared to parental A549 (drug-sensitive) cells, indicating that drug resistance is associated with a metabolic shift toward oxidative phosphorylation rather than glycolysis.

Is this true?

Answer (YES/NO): YES